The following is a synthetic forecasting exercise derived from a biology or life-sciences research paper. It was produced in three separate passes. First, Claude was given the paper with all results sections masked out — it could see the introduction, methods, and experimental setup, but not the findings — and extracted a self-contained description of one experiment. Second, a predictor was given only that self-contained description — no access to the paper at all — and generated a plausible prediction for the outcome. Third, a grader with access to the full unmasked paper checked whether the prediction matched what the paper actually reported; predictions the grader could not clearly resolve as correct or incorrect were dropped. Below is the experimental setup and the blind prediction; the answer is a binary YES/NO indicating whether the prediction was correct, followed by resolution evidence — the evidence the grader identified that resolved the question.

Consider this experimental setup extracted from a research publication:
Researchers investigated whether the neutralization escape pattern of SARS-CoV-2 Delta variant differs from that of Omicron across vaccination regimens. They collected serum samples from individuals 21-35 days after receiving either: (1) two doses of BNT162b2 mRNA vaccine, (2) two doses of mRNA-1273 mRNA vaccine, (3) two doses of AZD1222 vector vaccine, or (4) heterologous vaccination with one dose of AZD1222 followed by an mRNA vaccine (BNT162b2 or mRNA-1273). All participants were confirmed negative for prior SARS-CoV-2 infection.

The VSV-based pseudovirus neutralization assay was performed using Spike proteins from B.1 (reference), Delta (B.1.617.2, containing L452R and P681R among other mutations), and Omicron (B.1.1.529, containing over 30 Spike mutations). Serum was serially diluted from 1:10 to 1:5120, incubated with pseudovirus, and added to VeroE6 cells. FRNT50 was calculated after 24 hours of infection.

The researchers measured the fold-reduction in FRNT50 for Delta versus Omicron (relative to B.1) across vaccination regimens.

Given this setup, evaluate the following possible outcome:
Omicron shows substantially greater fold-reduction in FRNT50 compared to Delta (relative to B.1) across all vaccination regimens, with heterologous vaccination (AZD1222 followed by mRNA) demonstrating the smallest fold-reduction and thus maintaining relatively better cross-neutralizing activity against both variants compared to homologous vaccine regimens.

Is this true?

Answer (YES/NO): NO